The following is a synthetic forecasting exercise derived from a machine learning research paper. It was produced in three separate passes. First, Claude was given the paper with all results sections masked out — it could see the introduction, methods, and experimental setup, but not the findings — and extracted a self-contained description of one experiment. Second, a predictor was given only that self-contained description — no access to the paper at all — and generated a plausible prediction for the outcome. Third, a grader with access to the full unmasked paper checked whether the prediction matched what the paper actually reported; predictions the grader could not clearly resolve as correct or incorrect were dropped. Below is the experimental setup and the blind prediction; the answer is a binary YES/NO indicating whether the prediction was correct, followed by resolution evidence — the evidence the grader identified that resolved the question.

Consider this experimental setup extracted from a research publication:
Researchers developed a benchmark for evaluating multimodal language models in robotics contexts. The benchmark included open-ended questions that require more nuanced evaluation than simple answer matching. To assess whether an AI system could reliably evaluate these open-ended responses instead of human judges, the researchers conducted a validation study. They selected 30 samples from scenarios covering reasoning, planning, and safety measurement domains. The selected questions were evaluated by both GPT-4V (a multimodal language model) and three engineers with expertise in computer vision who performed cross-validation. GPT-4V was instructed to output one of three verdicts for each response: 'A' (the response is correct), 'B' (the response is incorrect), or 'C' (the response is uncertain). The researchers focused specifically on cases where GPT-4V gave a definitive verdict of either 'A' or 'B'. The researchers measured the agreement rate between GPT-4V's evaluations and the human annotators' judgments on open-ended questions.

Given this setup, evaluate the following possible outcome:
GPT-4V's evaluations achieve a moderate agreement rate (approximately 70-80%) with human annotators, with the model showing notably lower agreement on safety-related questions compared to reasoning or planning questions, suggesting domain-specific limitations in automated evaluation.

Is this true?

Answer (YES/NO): NO